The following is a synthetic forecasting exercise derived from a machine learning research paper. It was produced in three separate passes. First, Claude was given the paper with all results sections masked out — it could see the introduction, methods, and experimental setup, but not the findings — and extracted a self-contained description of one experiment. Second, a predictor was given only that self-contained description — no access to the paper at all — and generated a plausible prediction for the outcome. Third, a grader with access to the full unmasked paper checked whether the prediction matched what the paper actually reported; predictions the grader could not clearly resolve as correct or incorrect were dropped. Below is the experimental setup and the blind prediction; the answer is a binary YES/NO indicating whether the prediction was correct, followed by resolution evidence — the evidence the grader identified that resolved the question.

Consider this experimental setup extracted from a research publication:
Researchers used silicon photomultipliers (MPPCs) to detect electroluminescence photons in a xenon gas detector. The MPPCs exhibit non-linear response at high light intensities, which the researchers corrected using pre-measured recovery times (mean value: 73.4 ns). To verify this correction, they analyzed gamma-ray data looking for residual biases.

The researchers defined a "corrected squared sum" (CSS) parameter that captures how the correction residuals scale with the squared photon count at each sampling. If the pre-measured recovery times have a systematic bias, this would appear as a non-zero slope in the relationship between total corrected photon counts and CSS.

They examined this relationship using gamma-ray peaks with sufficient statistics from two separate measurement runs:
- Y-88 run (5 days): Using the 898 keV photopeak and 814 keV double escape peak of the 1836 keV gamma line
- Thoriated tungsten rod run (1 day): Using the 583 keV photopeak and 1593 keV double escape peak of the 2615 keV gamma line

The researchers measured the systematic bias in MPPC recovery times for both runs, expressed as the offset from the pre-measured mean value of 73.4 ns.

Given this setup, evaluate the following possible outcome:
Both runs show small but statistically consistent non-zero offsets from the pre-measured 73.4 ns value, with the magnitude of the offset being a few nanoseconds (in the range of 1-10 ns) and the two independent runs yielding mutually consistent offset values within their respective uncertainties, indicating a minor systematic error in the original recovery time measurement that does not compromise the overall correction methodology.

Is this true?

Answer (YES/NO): YES